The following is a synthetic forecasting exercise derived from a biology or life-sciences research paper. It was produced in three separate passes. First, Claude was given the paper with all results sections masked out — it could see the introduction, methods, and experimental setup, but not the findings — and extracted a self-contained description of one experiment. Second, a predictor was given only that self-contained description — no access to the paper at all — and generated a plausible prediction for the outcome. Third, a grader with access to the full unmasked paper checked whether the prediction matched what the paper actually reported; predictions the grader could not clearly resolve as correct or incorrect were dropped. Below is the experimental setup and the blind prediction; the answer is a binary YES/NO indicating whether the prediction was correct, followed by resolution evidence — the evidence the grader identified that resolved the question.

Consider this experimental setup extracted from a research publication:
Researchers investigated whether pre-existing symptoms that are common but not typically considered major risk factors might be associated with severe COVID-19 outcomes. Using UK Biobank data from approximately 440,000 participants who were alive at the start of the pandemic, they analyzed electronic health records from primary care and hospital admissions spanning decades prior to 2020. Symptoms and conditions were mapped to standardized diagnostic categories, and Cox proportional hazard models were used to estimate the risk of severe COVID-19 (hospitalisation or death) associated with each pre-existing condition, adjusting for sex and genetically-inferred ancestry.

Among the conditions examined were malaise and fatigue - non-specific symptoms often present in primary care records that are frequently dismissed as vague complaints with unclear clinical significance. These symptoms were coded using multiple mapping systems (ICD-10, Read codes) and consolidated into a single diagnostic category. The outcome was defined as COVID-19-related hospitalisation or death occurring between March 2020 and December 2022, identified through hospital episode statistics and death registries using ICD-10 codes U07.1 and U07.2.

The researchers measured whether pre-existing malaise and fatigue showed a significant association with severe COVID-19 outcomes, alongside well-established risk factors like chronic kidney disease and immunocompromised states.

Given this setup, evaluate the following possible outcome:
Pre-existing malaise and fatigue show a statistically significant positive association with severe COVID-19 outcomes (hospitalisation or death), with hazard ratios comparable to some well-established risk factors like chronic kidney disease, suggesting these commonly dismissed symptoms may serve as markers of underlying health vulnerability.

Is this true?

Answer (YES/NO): YES